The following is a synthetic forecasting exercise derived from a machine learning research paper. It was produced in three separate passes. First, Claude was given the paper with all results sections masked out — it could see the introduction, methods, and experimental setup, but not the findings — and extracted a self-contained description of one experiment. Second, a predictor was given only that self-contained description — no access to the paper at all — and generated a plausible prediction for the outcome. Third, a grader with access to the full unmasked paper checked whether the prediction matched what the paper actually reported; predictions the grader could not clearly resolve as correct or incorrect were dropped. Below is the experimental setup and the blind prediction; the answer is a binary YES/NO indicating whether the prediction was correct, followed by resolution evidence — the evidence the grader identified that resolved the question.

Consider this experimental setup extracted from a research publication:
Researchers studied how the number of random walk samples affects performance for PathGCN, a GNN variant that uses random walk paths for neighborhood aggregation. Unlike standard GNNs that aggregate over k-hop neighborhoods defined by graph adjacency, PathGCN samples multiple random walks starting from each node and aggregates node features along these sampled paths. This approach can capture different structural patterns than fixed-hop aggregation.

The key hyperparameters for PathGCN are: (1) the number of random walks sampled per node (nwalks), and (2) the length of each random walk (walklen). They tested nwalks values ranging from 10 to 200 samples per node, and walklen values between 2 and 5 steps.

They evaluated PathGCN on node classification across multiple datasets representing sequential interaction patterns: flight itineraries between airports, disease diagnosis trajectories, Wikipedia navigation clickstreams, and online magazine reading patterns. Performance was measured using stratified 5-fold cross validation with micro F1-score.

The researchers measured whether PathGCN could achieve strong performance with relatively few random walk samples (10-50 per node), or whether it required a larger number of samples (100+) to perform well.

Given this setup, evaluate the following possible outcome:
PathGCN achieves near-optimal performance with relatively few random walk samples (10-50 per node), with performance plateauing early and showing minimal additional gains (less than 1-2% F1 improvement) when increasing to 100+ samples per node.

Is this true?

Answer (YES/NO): NO